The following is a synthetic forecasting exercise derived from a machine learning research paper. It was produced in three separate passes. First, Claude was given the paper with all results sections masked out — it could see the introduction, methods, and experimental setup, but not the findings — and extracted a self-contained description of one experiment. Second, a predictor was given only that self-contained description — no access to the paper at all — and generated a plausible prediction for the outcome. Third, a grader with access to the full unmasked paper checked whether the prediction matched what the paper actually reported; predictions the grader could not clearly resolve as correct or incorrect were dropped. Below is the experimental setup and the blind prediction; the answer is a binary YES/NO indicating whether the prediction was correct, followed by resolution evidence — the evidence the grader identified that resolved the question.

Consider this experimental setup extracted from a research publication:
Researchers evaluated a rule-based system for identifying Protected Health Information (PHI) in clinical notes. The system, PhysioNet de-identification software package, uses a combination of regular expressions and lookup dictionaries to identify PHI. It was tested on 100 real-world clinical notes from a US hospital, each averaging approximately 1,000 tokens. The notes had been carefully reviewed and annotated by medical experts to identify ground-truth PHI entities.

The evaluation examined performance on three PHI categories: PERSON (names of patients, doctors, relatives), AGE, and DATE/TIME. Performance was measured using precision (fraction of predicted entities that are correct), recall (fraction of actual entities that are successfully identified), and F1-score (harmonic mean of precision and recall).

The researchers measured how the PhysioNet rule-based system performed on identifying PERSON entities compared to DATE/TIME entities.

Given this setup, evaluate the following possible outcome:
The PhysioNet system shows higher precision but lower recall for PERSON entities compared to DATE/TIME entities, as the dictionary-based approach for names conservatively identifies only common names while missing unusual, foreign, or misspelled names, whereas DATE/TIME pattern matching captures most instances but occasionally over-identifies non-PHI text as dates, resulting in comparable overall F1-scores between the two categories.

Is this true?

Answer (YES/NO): NO